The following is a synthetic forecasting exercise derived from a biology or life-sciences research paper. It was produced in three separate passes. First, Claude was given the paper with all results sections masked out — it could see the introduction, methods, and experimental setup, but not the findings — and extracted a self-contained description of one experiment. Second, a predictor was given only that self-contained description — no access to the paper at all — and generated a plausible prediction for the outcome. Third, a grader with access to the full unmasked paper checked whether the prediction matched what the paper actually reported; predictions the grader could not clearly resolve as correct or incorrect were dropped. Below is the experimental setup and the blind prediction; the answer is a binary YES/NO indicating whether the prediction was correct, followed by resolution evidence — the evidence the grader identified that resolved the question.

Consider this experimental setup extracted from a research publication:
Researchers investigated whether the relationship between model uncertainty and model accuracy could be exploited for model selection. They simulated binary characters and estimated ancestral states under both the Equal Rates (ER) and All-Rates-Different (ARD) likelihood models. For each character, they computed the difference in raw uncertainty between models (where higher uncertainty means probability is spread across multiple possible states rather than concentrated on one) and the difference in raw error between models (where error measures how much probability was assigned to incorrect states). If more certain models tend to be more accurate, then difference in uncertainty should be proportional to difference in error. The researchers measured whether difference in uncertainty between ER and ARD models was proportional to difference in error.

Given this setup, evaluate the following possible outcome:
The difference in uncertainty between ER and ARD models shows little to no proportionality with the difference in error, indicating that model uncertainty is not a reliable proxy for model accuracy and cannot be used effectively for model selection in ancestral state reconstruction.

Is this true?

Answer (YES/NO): NO